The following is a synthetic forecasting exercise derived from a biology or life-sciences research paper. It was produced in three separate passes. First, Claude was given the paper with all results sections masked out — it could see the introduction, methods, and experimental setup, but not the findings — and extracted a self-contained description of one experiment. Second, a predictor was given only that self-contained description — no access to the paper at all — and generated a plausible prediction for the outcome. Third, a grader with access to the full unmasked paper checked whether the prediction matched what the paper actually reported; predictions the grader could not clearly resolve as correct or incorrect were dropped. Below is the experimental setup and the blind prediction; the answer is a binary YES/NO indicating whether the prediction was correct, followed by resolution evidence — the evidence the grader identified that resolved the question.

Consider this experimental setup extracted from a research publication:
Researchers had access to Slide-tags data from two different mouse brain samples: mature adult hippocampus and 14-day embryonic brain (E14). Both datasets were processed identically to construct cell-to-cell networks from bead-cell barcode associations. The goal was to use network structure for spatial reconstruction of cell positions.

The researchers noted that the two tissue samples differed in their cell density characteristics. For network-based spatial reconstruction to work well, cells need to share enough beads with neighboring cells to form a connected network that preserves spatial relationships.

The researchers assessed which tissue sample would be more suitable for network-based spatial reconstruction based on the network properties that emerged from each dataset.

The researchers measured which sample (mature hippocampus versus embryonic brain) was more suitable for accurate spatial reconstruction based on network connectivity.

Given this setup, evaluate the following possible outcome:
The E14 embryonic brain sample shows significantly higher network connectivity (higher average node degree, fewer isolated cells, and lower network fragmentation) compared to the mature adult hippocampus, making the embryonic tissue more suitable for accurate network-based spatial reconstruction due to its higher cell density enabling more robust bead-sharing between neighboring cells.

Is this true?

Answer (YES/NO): YES